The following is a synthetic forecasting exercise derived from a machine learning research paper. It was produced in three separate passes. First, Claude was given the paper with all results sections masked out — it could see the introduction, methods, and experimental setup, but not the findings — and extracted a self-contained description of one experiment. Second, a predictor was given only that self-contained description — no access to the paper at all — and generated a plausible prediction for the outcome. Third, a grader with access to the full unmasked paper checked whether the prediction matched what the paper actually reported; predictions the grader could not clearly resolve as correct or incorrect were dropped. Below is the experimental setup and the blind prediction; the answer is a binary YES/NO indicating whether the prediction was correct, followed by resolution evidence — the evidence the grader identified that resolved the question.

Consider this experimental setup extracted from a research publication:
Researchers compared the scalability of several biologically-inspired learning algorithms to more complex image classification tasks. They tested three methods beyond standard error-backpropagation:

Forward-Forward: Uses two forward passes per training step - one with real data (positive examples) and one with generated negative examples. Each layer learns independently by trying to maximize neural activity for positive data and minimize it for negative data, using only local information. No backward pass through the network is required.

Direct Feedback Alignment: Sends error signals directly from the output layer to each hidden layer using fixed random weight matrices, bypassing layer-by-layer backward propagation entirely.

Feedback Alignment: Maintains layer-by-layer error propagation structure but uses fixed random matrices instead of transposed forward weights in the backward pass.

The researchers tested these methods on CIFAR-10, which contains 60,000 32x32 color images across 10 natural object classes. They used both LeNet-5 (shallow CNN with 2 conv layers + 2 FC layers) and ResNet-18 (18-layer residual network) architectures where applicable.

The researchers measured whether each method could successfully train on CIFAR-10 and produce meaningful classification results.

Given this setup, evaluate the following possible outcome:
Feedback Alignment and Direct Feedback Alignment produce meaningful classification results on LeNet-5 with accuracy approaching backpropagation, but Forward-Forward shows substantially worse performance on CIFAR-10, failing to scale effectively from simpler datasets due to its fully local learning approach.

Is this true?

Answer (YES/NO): NO